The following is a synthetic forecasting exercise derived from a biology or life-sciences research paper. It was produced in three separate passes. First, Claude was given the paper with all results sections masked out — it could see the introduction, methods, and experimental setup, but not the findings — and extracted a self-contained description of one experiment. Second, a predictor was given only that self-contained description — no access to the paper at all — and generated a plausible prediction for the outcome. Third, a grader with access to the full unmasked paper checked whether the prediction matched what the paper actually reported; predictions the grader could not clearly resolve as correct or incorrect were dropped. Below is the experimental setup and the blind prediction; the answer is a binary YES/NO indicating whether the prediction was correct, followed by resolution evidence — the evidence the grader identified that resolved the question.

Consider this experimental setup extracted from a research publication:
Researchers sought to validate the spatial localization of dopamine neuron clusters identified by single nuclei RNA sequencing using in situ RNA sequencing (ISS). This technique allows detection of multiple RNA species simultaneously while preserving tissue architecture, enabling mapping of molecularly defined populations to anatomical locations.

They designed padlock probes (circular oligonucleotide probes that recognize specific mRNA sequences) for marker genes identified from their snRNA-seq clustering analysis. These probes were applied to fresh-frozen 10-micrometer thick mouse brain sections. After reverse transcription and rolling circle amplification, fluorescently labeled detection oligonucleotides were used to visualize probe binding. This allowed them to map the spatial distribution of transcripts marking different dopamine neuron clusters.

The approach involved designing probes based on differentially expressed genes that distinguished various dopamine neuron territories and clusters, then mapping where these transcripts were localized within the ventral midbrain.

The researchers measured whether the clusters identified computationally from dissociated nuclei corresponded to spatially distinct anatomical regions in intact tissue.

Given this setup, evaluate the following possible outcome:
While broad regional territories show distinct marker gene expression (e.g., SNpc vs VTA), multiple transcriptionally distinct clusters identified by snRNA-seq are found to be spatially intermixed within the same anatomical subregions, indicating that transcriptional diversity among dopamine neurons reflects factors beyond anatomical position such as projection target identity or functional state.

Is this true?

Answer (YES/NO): NO